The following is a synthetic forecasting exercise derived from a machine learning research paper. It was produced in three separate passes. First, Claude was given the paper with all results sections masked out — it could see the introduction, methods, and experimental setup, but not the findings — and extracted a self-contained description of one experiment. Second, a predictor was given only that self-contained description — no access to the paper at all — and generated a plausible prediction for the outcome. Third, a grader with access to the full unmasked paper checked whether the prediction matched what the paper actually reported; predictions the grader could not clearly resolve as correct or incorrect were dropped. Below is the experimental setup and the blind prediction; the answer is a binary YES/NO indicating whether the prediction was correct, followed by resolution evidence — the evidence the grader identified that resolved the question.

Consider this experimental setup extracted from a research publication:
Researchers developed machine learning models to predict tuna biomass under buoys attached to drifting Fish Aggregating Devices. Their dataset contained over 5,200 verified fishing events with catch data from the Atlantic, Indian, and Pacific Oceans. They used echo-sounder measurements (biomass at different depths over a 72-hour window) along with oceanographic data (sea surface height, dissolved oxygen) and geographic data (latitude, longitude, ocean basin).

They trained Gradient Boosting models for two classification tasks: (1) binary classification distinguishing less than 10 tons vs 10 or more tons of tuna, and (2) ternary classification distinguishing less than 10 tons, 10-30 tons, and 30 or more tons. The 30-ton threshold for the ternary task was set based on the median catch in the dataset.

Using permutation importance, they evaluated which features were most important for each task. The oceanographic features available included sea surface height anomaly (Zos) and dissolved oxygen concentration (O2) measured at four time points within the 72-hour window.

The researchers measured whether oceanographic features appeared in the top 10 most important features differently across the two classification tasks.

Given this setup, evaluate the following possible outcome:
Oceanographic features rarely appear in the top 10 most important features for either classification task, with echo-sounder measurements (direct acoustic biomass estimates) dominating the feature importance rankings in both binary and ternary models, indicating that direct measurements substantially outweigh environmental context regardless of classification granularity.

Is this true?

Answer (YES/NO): NO